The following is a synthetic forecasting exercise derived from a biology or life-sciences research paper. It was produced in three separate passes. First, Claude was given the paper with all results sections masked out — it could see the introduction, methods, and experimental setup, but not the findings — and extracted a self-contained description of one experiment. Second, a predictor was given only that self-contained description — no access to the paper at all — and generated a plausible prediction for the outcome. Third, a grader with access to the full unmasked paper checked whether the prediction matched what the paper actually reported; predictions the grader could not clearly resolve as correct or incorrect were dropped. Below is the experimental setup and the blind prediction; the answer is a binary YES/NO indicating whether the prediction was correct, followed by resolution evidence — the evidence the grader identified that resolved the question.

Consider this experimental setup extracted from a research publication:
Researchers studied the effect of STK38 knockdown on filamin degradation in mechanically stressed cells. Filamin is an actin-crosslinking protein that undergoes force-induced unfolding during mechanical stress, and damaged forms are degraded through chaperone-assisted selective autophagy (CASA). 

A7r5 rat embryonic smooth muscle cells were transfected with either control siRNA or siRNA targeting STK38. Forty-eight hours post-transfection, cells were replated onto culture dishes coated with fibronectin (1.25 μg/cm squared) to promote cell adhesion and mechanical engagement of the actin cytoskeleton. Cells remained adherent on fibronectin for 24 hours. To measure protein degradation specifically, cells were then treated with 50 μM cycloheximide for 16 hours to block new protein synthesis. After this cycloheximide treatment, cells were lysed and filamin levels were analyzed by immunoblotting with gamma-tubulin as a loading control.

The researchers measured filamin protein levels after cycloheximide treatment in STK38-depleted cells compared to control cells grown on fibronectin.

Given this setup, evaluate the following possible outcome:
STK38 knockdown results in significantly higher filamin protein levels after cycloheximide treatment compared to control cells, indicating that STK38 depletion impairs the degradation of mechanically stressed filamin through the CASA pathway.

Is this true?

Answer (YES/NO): NO